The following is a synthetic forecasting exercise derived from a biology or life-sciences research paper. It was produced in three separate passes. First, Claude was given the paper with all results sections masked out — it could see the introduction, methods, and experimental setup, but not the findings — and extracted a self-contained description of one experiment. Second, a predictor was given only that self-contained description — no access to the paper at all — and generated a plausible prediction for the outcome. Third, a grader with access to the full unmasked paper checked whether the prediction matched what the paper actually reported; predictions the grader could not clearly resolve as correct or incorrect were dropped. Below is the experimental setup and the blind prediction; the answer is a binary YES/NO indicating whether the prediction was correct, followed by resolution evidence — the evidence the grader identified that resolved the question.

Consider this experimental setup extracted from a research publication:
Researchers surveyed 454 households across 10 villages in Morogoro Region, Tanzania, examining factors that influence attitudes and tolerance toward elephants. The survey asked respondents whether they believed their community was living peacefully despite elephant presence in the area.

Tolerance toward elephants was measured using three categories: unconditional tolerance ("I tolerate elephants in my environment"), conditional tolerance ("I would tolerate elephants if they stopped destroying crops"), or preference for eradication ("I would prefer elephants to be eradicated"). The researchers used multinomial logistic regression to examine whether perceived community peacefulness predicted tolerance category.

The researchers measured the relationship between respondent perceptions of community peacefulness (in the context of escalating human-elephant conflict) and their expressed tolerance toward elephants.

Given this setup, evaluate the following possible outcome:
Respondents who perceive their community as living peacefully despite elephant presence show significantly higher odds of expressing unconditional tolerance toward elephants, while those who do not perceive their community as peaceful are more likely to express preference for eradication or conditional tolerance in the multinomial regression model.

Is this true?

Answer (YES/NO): YES